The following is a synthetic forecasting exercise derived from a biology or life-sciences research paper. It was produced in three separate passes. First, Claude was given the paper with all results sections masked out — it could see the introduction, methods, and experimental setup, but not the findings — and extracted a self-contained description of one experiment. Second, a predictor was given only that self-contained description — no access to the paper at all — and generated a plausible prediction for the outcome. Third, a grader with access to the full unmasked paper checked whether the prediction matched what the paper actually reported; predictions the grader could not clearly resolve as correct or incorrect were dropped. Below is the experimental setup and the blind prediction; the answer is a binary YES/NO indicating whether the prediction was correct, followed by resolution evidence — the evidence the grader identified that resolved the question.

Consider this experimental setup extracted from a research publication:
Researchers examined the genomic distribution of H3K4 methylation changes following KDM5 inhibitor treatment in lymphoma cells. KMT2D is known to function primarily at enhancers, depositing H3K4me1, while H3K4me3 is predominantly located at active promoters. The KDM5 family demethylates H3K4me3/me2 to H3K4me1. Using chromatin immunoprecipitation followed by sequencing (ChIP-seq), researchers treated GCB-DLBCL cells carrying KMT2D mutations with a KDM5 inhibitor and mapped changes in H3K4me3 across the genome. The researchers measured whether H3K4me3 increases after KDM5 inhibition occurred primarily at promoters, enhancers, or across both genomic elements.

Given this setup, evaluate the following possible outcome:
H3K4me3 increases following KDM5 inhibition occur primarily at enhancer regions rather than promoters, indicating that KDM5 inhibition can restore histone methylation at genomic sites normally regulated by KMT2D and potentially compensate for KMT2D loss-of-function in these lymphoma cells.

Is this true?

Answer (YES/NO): YES